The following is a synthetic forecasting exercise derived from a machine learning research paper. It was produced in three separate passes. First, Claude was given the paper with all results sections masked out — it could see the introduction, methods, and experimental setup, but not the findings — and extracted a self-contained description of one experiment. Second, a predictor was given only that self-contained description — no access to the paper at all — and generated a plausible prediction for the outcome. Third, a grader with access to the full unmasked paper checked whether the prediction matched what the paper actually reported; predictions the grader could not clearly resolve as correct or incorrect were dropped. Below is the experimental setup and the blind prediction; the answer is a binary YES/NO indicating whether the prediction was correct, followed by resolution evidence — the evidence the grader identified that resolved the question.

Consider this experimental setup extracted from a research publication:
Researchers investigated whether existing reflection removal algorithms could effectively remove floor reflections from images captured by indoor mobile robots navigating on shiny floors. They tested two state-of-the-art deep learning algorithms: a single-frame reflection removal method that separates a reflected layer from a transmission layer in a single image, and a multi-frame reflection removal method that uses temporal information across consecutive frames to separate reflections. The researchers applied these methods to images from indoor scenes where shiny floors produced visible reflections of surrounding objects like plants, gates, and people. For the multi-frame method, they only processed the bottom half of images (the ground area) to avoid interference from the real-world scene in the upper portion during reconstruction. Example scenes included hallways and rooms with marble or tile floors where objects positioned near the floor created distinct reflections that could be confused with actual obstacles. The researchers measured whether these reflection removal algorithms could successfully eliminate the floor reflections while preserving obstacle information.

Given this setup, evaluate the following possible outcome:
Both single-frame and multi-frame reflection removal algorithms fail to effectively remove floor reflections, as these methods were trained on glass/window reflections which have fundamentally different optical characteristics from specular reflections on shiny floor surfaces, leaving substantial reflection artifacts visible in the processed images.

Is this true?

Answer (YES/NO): NO